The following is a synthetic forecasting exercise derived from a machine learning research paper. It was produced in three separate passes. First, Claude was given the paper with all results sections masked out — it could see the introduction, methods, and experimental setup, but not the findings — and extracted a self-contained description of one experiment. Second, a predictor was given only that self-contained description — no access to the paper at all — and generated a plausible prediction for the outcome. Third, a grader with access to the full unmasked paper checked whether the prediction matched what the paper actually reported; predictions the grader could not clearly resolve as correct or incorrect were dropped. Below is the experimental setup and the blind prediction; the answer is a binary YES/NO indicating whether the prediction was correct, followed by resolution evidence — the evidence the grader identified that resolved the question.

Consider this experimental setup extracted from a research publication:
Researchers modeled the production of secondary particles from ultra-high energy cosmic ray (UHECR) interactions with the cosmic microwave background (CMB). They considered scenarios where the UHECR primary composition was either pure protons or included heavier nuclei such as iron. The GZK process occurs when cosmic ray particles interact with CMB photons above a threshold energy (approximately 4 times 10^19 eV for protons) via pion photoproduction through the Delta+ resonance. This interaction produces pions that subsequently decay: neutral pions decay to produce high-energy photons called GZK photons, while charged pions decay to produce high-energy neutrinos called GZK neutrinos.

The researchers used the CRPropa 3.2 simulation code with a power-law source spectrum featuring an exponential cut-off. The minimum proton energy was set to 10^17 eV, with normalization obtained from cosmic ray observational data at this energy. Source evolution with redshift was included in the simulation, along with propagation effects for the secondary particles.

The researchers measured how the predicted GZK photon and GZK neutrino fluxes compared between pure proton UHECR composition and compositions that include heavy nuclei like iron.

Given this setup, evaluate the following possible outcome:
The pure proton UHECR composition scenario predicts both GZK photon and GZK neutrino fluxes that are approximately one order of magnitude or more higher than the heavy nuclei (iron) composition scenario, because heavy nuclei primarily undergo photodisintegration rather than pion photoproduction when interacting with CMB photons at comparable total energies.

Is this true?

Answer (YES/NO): YES